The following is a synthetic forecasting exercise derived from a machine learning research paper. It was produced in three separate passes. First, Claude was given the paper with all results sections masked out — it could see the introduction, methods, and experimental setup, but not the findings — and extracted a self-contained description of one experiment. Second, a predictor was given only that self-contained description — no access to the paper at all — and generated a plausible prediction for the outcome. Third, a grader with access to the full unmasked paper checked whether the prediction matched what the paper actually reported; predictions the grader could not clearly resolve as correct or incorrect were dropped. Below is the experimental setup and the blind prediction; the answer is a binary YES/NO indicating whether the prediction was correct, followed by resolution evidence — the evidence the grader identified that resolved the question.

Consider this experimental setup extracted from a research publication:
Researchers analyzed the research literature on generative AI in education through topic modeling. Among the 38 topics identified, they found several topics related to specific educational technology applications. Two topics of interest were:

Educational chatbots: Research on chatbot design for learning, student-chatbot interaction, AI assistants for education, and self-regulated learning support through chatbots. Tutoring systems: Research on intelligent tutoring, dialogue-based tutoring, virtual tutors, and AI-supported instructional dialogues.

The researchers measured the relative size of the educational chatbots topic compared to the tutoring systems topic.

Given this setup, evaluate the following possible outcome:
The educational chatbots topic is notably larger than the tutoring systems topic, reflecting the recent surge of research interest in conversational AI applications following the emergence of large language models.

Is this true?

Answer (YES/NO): YES